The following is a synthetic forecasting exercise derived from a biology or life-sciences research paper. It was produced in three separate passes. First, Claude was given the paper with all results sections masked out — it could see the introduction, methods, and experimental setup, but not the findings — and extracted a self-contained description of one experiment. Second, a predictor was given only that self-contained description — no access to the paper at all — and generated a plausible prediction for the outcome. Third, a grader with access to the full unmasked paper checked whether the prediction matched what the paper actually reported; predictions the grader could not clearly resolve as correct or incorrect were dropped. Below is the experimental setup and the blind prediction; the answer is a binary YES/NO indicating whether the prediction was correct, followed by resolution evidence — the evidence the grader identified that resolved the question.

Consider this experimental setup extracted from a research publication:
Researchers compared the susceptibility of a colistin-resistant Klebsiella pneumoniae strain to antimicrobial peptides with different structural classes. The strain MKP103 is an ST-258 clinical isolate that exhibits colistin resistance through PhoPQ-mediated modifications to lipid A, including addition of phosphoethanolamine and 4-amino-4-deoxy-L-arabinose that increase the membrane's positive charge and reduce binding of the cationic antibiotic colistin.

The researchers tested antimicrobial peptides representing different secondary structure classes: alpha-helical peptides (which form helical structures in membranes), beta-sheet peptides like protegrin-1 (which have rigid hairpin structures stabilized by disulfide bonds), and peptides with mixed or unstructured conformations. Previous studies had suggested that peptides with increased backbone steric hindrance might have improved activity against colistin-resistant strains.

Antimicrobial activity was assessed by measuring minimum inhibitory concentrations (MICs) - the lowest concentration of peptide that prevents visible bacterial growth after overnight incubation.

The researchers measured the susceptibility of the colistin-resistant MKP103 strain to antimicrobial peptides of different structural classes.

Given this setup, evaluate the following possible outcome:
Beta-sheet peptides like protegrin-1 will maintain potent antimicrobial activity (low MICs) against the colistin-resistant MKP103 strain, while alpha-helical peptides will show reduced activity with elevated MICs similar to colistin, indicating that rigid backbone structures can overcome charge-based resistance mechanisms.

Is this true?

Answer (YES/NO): NO